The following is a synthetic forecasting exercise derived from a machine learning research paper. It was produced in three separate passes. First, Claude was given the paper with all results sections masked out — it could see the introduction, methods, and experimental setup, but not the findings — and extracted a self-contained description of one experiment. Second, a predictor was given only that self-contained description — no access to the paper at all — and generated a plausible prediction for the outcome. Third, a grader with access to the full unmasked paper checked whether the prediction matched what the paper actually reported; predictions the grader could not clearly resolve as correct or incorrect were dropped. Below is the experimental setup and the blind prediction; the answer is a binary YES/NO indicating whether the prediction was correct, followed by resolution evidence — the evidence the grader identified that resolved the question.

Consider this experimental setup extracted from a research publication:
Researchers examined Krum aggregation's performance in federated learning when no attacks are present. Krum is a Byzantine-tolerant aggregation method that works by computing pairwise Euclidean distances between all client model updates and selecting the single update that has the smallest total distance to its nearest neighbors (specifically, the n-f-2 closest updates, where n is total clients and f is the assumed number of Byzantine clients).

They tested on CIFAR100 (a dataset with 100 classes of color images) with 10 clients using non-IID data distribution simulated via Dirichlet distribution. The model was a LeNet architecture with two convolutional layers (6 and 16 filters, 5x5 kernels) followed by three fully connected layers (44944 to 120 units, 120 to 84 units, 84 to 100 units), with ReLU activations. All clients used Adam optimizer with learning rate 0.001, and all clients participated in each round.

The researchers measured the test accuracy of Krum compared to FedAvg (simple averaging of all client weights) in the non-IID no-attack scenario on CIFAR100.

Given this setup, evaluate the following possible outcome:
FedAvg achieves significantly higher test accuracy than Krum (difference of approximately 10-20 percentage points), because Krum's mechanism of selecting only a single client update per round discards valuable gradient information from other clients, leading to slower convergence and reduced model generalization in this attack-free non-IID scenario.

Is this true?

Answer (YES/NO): YES